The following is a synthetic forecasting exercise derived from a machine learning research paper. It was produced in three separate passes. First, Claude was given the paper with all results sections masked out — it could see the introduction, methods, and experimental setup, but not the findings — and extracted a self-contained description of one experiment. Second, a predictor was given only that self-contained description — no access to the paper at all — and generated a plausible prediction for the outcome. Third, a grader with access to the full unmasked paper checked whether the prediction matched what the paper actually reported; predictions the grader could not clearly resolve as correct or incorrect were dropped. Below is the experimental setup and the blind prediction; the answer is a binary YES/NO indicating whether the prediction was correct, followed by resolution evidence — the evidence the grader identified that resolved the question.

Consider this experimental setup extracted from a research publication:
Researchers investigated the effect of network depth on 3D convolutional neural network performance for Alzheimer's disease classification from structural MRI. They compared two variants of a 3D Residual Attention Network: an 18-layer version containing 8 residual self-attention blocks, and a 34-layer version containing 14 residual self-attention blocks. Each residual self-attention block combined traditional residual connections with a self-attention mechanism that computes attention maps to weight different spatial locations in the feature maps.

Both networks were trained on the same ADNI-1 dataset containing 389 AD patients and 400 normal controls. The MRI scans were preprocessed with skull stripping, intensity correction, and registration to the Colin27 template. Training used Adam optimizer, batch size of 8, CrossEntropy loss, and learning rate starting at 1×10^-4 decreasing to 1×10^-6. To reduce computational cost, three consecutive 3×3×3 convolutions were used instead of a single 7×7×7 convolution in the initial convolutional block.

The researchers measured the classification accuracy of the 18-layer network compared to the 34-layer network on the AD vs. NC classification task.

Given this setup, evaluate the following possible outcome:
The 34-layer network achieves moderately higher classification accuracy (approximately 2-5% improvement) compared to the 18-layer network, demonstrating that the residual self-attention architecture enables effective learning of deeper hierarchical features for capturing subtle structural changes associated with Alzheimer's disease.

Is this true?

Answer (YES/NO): NO